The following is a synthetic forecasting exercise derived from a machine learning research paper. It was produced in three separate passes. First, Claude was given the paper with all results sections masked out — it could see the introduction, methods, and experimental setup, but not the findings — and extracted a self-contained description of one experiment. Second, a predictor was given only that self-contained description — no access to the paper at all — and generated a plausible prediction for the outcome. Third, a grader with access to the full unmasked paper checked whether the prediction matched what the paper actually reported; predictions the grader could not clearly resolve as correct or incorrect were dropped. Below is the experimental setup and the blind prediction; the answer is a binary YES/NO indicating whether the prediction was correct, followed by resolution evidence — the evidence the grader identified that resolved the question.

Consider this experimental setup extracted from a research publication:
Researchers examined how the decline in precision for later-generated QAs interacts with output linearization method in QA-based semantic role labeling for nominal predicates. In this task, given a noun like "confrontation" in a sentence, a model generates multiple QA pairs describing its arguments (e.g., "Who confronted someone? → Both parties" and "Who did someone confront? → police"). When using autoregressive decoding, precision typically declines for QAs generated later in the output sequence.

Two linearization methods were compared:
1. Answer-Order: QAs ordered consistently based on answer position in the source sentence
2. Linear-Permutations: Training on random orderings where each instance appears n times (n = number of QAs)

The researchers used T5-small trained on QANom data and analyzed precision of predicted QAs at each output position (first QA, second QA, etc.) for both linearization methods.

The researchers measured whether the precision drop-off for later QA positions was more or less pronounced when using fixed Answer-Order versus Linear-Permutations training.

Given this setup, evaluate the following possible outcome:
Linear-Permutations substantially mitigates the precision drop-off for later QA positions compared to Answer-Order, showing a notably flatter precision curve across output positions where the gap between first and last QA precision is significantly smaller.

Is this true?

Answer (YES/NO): NO